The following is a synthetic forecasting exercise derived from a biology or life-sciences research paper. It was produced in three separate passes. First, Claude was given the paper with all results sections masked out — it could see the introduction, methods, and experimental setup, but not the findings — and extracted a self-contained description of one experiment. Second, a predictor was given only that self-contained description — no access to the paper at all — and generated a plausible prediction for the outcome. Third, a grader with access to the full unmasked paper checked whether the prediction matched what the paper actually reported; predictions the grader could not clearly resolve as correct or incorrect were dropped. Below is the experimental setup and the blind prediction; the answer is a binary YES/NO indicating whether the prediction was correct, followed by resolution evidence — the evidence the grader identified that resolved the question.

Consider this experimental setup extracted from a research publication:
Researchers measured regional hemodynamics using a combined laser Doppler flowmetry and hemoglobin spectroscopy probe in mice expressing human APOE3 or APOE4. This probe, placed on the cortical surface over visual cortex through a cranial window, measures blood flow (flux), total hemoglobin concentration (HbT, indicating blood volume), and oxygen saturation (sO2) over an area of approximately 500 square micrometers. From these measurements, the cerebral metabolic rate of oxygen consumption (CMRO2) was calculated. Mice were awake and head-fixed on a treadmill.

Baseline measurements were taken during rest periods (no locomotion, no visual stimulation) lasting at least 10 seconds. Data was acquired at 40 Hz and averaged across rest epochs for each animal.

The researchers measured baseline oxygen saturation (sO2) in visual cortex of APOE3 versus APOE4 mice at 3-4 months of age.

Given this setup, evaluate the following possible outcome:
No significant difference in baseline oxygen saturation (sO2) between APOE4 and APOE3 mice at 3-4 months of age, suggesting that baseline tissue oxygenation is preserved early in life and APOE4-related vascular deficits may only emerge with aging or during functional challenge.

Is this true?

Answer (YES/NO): YES